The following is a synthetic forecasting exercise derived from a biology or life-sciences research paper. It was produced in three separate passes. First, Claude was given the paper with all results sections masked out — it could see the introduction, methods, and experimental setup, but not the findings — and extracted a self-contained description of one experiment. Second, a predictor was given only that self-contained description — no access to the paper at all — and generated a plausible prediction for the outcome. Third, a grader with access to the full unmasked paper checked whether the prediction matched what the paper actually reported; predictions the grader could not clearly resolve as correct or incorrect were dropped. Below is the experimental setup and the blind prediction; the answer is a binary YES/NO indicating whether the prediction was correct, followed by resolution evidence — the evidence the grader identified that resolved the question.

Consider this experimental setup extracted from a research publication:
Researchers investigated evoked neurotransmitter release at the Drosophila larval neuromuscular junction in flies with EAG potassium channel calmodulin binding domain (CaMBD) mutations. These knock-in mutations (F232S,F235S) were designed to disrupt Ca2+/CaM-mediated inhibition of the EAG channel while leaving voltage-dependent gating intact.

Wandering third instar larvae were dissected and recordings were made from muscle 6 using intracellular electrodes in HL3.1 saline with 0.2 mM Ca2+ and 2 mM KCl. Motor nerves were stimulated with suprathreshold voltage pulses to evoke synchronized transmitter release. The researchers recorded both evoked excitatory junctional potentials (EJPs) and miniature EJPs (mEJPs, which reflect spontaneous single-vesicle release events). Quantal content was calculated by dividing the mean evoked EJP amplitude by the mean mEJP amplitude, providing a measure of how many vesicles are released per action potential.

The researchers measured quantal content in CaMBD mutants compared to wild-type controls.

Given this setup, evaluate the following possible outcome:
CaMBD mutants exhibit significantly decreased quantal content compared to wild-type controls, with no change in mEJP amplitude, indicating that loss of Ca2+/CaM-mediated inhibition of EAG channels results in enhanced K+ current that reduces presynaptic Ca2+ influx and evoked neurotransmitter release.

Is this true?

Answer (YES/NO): YES